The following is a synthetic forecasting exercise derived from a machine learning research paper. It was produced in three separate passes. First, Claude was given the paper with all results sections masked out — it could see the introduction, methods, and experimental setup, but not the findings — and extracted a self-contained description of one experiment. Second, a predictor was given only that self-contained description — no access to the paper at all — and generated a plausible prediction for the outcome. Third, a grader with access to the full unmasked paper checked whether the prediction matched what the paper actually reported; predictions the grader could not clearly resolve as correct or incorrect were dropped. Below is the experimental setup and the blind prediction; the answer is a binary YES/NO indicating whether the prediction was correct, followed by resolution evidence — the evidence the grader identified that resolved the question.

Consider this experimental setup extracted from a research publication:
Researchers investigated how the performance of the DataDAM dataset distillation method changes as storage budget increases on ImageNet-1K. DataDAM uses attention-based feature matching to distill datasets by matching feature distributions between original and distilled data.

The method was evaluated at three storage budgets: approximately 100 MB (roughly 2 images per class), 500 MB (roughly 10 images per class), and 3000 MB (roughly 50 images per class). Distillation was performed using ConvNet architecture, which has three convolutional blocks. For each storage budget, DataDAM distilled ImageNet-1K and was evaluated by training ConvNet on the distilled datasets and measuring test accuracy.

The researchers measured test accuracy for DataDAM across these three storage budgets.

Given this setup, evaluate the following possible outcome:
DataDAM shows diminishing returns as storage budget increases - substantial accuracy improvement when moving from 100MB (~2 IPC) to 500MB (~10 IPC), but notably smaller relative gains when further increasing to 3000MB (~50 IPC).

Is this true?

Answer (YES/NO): NO